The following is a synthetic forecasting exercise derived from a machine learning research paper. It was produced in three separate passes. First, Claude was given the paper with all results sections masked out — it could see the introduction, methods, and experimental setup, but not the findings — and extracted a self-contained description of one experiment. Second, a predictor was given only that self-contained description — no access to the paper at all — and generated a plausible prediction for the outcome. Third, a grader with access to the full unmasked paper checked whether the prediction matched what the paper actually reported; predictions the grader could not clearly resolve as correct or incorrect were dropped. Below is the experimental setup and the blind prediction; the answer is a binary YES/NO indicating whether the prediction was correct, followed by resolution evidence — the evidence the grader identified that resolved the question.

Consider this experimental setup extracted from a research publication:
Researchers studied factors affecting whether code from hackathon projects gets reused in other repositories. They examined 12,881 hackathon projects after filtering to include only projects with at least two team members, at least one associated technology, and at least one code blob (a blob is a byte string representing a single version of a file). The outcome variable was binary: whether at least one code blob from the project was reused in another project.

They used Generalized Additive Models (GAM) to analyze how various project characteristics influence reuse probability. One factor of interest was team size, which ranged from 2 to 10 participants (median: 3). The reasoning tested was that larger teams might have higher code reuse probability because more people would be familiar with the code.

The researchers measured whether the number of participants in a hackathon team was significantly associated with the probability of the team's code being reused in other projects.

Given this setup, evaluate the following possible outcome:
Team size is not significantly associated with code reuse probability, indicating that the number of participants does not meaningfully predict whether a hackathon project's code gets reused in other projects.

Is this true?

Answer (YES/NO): NO